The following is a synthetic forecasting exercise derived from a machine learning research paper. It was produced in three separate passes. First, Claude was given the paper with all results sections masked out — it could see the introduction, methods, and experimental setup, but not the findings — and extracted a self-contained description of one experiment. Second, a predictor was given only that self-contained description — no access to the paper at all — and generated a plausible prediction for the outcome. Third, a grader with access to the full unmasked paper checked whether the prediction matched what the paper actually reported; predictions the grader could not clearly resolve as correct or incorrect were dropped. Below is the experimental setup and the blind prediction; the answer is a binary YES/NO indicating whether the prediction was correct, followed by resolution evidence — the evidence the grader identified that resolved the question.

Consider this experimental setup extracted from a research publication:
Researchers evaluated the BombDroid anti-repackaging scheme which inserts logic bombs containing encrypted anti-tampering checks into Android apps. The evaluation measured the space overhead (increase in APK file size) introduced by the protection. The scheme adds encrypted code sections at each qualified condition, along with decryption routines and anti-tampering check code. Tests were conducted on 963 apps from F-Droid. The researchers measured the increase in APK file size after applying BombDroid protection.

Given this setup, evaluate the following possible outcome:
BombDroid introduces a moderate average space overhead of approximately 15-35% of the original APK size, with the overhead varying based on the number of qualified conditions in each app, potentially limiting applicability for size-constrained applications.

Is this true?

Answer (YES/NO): NO